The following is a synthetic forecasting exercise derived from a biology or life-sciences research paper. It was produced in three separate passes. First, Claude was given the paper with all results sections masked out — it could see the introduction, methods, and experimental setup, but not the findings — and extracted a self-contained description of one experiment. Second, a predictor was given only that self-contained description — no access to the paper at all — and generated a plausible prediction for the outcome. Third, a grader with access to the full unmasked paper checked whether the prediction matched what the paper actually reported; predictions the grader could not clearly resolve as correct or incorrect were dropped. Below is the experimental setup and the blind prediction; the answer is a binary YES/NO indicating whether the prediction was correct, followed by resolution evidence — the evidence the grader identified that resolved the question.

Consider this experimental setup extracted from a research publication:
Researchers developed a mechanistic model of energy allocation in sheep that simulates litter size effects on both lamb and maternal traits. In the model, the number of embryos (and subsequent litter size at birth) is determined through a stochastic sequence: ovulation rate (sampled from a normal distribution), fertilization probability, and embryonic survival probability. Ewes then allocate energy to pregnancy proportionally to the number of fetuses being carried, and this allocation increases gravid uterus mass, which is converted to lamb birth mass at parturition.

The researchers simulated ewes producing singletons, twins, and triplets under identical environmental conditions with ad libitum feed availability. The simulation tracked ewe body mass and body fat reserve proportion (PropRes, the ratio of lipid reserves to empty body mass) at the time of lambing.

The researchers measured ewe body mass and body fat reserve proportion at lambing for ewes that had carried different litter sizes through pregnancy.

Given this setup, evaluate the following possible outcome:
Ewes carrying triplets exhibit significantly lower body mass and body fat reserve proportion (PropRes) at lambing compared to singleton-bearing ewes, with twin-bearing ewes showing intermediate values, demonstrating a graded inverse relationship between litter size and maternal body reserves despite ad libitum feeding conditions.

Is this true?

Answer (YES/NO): YES